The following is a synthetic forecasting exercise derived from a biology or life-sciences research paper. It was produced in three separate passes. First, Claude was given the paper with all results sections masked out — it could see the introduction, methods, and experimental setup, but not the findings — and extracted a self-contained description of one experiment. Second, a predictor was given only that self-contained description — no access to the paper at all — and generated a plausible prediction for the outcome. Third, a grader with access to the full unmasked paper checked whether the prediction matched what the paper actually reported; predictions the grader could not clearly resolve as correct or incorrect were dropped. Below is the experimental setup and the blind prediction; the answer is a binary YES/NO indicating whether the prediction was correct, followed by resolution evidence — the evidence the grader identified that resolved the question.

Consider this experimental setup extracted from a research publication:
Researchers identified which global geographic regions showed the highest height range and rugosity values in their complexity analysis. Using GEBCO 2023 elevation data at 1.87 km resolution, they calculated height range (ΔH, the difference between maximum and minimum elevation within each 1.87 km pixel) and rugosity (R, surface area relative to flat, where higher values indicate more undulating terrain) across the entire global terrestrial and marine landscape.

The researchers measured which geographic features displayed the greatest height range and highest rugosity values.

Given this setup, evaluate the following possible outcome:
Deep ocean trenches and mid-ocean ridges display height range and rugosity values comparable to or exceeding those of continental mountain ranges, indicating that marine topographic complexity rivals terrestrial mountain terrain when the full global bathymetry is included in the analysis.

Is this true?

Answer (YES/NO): NO